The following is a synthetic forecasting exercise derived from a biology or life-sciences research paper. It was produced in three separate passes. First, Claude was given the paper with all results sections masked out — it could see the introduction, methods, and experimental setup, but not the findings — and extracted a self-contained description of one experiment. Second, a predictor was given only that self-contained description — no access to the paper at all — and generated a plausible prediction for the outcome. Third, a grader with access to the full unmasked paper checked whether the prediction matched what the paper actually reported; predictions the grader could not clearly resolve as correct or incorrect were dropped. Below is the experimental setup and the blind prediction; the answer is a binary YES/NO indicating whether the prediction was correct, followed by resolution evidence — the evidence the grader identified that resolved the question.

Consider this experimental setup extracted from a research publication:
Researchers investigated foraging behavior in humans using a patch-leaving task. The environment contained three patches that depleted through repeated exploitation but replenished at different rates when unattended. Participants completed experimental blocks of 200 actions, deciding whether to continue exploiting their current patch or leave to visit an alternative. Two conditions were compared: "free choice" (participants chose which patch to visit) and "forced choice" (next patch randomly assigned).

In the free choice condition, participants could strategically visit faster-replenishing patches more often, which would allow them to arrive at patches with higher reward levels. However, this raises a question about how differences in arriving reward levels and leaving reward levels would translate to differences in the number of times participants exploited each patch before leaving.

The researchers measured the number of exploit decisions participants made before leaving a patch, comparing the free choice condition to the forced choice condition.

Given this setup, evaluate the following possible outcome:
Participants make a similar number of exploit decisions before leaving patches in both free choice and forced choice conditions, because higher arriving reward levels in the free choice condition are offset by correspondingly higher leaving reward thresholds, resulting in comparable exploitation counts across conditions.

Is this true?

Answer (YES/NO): YES